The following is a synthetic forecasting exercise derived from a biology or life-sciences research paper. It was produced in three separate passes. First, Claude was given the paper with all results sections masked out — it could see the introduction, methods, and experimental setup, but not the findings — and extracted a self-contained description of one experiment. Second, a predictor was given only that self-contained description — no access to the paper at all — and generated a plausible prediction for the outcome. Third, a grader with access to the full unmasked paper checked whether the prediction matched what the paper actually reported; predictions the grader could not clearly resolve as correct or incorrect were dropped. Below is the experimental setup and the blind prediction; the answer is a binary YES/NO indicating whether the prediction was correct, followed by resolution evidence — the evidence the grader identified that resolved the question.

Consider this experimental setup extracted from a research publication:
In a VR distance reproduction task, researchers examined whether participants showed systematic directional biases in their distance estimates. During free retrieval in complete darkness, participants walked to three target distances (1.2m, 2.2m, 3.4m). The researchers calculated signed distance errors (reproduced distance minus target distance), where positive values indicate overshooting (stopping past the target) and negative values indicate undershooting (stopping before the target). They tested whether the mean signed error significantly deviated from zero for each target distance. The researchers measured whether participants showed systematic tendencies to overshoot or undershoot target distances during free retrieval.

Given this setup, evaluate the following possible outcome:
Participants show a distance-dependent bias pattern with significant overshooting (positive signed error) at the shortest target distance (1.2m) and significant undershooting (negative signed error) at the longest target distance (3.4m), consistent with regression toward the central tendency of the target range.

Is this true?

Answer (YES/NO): NO